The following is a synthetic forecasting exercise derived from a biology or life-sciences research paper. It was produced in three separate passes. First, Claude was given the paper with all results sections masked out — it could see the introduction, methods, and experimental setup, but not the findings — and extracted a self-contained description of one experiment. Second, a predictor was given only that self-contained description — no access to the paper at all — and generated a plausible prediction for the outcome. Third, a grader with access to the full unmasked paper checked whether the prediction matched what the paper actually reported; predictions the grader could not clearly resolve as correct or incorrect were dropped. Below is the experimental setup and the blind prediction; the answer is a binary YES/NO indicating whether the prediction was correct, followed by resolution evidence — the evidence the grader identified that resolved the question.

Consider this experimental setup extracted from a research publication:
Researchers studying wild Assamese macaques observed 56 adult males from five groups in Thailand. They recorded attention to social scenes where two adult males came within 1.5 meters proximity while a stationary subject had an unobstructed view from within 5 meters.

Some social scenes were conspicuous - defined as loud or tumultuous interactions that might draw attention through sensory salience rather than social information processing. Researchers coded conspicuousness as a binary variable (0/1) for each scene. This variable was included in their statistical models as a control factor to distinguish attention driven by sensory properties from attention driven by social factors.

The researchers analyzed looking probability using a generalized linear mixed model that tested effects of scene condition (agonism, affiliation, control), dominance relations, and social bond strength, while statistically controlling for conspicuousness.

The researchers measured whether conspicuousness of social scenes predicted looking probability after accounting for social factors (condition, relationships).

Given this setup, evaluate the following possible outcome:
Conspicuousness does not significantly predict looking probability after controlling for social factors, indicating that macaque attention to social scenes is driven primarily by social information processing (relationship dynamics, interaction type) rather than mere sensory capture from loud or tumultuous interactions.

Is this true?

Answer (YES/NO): NO